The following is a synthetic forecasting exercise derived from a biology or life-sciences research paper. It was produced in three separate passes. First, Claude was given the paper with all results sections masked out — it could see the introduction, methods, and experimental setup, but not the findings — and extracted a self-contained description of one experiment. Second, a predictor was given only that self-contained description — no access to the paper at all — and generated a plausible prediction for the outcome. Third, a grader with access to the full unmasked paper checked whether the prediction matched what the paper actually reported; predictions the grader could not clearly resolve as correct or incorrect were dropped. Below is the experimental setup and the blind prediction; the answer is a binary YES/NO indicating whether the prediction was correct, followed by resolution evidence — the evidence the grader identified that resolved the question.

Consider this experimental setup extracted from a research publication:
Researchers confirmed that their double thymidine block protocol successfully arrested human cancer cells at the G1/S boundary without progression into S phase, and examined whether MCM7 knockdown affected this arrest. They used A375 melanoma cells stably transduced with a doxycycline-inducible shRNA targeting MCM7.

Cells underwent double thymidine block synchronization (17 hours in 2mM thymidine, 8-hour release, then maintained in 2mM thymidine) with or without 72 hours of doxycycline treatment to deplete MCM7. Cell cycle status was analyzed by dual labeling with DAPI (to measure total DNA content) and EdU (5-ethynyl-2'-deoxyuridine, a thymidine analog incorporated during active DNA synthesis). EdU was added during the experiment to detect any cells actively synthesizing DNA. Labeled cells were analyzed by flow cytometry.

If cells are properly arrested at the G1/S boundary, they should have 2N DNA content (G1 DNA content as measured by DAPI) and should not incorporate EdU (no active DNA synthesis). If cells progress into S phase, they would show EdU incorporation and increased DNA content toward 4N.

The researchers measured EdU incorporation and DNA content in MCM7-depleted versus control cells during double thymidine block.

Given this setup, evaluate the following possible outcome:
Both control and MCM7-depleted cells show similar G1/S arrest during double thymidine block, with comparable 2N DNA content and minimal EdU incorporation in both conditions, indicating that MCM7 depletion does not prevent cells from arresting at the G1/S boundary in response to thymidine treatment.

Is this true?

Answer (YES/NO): YES